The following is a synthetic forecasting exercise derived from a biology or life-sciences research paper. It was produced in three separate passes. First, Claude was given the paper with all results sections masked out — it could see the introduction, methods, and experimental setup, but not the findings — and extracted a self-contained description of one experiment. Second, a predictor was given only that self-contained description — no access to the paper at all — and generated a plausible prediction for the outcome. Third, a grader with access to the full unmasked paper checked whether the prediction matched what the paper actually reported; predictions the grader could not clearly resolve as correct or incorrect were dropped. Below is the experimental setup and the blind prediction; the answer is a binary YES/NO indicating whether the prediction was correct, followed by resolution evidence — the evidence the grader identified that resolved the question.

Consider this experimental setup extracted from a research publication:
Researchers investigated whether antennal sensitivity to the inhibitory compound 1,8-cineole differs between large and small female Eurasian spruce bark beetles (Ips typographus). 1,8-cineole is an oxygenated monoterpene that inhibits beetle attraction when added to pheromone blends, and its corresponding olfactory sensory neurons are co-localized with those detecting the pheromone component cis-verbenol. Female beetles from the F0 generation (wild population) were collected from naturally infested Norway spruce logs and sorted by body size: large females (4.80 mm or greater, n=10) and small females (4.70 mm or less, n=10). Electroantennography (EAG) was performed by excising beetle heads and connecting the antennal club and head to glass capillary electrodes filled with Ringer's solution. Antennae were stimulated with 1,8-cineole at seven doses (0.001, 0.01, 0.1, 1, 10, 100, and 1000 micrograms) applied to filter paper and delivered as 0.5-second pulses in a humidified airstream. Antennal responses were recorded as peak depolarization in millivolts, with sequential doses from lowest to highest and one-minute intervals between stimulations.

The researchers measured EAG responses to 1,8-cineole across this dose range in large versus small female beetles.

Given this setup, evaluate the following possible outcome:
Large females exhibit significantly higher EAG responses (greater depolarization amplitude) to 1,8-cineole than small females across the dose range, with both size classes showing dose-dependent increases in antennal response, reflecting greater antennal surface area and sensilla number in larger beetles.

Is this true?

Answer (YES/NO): NO